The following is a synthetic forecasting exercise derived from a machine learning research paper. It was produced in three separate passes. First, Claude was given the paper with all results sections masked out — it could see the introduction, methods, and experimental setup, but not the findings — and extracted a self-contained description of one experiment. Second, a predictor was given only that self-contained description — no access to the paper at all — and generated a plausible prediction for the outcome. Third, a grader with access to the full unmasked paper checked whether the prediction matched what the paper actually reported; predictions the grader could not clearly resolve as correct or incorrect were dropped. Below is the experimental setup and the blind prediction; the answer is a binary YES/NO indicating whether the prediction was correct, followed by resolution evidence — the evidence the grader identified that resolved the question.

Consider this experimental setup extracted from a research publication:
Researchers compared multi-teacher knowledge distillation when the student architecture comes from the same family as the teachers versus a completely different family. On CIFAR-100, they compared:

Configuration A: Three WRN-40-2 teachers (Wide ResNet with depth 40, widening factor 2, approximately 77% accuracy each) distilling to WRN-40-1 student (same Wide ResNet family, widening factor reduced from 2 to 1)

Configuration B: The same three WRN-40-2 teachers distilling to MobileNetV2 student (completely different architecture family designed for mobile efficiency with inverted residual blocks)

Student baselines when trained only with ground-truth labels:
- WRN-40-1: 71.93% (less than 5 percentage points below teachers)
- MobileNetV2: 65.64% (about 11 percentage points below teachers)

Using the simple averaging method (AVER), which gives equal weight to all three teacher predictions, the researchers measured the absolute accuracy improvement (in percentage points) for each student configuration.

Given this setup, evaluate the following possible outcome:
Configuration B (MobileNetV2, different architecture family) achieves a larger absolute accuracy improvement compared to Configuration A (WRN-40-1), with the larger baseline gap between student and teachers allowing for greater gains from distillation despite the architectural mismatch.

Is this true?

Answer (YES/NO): YES